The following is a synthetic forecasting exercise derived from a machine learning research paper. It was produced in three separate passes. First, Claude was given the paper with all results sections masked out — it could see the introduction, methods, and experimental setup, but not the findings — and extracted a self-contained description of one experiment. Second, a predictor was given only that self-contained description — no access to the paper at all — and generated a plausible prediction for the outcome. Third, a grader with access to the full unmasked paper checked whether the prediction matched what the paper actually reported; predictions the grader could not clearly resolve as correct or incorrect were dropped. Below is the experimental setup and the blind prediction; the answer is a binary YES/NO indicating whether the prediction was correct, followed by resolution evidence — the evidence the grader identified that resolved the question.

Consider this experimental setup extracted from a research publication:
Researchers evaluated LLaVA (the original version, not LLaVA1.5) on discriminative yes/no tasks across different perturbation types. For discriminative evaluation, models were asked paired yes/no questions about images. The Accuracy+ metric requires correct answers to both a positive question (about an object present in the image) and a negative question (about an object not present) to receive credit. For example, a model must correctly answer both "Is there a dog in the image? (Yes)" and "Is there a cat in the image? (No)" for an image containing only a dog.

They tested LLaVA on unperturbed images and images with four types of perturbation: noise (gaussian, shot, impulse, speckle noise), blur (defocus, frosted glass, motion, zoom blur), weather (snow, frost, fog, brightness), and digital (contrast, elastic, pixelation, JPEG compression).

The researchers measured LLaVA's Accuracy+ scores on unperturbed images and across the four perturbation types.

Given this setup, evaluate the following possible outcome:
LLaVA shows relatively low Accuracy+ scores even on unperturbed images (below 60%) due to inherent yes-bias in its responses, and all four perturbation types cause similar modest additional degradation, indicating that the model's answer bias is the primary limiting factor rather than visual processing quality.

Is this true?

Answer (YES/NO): NO